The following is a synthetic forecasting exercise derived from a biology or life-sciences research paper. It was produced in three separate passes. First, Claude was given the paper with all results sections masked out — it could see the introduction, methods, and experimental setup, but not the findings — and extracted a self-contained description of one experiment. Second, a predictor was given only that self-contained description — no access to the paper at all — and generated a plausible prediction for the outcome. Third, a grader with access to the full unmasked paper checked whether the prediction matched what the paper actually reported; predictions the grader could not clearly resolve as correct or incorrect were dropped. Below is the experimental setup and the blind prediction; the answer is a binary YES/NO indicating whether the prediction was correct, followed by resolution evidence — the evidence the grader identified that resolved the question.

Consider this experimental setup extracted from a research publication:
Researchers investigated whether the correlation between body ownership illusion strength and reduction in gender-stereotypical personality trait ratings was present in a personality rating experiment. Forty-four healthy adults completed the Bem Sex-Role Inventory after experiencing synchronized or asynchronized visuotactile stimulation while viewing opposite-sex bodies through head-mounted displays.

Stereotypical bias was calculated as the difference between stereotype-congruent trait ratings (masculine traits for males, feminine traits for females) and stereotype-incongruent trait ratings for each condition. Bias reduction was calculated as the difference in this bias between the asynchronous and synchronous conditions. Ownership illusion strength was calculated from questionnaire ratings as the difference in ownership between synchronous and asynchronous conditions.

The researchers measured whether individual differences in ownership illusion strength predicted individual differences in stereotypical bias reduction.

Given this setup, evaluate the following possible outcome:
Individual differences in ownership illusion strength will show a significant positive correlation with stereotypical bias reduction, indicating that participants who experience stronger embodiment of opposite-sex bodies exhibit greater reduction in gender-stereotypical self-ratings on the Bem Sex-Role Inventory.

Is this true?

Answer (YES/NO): YES